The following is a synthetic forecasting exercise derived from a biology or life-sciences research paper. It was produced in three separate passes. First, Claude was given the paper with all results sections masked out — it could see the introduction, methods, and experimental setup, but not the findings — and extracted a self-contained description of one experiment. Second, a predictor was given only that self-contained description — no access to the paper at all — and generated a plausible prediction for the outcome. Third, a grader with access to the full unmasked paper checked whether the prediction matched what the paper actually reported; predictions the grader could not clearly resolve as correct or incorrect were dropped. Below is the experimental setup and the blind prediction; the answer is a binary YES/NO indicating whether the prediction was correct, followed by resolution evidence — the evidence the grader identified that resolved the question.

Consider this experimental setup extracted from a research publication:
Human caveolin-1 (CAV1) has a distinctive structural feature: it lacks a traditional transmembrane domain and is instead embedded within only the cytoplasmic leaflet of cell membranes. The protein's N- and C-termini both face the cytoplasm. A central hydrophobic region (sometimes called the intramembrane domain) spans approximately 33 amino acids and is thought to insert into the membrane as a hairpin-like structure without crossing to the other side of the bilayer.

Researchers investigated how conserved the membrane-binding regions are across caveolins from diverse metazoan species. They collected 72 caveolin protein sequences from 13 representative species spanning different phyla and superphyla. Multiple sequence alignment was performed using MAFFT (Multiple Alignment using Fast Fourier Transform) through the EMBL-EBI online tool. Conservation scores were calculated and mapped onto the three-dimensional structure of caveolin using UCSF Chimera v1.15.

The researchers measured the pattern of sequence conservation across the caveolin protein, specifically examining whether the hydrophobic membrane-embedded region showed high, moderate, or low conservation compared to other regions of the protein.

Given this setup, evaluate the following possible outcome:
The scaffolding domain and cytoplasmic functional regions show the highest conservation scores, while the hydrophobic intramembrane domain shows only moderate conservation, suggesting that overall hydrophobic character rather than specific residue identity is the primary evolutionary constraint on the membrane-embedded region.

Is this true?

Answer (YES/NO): NO